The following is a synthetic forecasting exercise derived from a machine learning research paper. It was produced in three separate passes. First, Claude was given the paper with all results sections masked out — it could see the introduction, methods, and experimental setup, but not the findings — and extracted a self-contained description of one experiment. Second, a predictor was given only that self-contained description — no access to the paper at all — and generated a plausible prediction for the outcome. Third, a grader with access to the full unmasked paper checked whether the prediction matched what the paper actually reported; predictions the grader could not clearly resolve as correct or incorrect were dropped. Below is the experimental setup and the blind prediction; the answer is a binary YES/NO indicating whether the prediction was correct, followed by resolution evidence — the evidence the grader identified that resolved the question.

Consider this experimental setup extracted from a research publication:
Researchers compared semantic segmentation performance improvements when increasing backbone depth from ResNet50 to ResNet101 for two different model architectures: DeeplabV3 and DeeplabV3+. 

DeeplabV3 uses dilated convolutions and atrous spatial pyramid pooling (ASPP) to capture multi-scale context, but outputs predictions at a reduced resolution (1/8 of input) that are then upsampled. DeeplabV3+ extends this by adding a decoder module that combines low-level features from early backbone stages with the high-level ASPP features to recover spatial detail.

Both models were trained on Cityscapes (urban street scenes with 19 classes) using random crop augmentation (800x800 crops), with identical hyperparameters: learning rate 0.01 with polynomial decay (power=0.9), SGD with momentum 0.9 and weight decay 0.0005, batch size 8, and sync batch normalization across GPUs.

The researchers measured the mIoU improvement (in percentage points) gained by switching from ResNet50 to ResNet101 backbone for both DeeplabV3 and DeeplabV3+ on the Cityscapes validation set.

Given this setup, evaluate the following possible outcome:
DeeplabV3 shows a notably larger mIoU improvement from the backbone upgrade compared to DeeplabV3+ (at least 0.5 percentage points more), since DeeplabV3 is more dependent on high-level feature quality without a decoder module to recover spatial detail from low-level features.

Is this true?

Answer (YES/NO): YES